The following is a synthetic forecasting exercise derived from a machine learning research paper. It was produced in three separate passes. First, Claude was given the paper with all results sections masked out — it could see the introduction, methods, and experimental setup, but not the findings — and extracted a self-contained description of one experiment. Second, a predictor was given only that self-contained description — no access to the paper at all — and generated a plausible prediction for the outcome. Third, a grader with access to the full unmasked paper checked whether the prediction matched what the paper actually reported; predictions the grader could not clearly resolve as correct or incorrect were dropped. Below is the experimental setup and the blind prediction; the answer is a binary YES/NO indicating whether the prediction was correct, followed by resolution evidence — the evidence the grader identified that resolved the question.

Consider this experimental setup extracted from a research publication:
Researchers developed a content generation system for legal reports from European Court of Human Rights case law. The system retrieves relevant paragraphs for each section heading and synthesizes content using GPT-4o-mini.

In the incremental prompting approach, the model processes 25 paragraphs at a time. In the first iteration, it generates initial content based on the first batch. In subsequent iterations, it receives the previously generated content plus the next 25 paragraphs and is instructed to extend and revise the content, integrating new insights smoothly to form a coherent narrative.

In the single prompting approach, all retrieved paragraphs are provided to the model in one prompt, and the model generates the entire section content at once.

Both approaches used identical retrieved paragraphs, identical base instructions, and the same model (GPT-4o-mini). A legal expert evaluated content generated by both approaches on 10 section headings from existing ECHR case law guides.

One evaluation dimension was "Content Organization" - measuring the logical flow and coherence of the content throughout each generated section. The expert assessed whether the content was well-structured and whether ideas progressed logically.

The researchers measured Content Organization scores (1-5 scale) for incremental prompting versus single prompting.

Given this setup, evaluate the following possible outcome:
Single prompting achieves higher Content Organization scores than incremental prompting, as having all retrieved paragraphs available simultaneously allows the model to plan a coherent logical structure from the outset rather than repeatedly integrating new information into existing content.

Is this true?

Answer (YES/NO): NO